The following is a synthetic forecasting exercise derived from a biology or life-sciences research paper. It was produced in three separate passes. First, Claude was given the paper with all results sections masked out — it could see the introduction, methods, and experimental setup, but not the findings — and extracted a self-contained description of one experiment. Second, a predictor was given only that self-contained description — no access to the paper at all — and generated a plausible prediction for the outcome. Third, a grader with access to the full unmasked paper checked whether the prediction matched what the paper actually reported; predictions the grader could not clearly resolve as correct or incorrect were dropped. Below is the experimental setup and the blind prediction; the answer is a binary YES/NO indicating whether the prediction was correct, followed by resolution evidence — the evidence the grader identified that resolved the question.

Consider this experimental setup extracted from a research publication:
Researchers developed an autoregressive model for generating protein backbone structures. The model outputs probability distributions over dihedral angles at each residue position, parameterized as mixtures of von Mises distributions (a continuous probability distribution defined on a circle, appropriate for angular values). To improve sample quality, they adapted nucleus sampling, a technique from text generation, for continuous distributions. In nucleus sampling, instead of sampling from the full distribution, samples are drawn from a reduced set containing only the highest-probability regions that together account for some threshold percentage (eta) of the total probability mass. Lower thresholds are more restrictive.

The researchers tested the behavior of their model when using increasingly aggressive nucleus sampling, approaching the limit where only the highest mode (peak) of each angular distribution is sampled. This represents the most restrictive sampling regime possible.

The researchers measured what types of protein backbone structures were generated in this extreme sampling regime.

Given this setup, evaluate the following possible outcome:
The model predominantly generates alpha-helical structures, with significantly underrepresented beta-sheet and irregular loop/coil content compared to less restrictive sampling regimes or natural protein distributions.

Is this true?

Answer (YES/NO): YES